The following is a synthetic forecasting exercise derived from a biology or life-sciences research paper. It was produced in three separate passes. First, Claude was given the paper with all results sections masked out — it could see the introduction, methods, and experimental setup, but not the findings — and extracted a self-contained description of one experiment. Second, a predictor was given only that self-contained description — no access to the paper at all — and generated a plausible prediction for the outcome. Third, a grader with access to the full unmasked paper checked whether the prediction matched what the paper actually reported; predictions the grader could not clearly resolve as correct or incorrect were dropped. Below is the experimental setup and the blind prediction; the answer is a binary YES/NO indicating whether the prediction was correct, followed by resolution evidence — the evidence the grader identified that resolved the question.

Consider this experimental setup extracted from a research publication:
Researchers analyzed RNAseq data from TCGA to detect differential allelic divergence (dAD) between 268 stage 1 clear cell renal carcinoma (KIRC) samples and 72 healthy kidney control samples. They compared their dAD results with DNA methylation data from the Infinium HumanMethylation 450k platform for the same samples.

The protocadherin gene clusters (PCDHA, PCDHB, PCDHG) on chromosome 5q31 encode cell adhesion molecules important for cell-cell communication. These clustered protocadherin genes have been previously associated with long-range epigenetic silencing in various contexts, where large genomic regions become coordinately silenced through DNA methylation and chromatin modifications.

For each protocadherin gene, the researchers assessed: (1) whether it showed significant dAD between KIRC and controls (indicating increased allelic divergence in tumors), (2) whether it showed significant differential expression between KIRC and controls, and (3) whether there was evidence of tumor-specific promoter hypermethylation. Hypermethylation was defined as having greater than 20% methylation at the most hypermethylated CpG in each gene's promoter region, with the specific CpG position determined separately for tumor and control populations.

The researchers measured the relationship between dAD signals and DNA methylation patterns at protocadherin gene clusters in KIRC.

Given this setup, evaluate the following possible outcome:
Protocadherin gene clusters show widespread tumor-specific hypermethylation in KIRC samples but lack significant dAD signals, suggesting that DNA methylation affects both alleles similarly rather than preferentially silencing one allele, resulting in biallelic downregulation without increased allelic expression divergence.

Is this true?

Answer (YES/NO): NO